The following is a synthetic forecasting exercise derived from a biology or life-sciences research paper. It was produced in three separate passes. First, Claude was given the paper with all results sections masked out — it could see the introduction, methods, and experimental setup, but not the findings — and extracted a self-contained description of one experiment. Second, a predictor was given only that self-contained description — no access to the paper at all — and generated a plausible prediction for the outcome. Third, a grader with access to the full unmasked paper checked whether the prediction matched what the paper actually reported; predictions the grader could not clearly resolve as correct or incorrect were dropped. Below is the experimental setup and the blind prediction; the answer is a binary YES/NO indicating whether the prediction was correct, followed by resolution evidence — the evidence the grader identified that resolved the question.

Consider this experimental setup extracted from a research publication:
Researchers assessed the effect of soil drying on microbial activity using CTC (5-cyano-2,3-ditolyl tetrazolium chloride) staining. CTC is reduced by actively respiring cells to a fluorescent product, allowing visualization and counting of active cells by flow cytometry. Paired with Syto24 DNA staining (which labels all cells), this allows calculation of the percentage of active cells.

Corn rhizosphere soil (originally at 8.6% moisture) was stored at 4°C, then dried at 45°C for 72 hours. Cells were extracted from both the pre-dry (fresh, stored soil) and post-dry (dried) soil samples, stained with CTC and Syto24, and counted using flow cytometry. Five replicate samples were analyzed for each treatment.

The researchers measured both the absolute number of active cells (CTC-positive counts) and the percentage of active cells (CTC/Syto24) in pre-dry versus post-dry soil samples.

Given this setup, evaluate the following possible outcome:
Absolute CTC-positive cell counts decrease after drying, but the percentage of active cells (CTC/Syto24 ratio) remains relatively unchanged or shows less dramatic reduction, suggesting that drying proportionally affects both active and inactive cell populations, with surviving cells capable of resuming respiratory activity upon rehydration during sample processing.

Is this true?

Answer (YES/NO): NO